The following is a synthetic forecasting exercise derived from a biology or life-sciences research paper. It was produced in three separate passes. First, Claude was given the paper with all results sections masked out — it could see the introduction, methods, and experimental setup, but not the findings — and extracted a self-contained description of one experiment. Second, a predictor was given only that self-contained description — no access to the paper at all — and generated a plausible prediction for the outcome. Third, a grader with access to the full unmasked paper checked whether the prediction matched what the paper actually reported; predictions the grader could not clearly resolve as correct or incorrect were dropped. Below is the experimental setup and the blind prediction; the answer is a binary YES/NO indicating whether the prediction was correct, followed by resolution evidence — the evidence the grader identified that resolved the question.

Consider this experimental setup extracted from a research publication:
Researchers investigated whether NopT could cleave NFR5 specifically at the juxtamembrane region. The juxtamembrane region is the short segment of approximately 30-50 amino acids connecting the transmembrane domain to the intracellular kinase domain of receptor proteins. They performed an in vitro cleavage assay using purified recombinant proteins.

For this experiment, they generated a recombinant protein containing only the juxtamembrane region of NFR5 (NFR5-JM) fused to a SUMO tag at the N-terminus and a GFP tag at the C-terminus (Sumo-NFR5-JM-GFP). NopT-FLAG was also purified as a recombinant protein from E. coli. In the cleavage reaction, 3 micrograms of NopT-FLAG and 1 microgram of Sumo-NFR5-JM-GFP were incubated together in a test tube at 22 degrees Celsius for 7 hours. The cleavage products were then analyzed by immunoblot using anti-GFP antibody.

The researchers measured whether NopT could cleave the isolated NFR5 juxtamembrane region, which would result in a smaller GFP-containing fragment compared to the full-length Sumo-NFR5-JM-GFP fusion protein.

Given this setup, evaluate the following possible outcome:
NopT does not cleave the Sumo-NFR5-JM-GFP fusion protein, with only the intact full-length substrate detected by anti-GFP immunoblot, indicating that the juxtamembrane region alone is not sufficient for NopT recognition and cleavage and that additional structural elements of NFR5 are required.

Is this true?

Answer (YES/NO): NO